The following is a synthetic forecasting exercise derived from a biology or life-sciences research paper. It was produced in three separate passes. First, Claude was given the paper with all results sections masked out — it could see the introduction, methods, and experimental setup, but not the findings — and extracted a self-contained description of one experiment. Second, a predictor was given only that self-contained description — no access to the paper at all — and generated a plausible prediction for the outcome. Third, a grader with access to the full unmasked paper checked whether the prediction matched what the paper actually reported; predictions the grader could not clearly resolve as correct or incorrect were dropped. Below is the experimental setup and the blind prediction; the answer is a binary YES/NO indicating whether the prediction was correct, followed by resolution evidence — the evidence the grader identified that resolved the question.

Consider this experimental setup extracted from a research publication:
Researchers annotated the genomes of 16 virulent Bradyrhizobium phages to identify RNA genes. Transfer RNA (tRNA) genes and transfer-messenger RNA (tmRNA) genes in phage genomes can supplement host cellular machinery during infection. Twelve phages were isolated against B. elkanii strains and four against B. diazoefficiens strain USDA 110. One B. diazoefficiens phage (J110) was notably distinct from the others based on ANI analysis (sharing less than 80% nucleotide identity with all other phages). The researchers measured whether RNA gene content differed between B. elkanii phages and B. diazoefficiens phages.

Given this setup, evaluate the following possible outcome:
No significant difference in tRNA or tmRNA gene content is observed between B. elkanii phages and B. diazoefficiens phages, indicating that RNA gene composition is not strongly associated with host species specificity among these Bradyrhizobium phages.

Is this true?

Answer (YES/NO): NO